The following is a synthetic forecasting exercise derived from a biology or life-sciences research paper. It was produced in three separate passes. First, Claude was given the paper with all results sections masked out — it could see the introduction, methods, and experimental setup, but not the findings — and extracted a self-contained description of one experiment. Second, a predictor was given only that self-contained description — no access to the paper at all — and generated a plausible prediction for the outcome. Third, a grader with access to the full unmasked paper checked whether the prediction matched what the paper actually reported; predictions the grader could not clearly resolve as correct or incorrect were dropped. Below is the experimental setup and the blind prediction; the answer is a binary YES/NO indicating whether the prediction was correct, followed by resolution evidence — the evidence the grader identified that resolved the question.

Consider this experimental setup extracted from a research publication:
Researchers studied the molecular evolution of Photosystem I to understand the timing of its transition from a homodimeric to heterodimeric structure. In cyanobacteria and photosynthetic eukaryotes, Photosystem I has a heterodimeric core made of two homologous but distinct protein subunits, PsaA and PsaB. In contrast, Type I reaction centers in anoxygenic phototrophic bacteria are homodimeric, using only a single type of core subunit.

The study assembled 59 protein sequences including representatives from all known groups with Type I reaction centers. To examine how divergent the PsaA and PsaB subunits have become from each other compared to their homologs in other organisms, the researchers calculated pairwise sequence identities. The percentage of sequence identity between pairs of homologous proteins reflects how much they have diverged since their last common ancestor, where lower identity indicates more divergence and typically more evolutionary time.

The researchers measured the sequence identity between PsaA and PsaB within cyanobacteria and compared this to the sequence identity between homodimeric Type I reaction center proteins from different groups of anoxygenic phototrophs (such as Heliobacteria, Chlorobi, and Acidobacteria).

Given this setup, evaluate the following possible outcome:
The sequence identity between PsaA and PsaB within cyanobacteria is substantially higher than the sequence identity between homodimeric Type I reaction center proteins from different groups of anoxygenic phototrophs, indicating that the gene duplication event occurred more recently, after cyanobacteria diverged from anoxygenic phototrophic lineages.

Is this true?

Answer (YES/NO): NO